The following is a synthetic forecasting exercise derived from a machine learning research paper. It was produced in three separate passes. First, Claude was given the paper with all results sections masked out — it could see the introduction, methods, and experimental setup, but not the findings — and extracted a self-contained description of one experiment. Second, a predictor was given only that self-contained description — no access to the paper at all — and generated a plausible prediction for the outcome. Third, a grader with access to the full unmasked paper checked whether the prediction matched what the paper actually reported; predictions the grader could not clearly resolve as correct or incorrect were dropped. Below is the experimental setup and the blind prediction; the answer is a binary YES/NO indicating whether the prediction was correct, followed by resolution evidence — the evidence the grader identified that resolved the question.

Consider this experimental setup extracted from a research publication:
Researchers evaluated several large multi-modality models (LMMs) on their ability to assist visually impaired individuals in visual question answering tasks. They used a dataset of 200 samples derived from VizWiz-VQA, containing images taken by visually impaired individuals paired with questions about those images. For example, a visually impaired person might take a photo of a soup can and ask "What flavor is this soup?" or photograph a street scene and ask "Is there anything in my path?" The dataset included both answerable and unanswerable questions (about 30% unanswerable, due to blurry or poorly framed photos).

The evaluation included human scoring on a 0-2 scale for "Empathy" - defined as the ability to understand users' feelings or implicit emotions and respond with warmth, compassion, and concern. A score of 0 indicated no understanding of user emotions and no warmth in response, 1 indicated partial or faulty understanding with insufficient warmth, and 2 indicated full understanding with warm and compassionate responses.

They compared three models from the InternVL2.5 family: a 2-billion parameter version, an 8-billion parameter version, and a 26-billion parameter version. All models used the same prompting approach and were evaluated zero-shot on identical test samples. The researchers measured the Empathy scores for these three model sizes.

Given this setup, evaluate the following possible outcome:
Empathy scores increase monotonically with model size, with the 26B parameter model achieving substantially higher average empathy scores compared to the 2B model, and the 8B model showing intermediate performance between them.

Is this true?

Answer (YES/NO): NO